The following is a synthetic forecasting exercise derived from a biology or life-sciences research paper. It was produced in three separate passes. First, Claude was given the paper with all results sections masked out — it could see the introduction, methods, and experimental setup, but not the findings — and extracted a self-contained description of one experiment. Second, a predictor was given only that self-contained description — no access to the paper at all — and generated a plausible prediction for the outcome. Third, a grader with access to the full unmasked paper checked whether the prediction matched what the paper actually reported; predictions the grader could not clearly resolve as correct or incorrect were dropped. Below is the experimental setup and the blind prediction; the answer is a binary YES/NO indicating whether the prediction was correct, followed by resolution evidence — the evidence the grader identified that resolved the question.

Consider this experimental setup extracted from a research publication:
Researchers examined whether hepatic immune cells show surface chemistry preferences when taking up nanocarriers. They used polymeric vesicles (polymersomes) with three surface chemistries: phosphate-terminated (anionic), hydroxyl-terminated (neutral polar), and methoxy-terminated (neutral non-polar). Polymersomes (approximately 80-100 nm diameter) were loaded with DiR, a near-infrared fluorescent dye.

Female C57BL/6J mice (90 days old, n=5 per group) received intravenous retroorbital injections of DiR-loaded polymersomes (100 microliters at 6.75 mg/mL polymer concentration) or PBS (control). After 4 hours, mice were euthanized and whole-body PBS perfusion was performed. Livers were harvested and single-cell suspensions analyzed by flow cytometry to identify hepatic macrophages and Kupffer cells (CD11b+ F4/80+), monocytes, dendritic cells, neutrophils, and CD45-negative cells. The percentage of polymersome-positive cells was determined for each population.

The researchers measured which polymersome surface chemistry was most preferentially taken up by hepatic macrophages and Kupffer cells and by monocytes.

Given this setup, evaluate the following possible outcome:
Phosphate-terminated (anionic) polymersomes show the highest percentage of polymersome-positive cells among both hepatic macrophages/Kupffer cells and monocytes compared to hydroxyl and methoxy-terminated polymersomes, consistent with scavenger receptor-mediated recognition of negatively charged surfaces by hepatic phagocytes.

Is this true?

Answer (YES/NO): NO